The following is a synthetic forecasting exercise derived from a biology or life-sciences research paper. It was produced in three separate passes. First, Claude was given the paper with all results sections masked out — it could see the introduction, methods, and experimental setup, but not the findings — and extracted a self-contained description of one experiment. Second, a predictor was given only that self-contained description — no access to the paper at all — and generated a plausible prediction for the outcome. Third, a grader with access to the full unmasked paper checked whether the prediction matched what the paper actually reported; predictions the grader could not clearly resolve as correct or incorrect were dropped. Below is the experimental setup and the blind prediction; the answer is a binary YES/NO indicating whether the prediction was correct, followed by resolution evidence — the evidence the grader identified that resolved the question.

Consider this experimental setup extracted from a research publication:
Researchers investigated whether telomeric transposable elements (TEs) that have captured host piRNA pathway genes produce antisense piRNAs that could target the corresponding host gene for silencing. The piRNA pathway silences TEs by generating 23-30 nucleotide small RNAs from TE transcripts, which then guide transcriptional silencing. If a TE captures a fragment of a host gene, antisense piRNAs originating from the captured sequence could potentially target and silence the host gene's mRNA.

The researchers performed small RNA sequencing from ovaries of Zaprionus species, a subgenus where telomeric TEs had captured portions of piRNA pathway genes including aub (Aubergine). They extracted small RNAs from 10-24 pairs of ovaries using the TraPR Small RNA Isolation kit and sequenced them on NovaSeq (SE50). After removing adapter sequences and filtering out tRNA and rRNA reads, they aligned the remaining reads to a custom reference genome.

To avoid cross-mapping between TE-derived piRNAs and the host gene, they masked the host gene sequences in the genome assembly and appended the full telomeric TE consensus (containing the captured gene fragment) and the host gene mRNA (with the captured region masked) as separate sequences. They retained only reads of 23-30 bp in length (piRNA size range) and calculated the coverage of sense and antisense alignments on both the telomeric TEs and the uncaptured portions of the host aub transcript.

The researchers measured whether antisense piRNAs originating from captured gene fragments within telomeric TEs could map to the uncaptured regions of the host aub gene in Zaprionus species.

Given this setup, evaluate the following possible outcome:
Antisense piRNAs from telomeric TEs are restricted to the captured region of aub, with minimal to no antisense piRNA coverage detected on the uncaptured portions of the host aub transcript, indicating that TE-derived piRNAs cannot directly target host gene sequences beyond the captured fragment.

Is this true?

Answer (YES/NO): NO